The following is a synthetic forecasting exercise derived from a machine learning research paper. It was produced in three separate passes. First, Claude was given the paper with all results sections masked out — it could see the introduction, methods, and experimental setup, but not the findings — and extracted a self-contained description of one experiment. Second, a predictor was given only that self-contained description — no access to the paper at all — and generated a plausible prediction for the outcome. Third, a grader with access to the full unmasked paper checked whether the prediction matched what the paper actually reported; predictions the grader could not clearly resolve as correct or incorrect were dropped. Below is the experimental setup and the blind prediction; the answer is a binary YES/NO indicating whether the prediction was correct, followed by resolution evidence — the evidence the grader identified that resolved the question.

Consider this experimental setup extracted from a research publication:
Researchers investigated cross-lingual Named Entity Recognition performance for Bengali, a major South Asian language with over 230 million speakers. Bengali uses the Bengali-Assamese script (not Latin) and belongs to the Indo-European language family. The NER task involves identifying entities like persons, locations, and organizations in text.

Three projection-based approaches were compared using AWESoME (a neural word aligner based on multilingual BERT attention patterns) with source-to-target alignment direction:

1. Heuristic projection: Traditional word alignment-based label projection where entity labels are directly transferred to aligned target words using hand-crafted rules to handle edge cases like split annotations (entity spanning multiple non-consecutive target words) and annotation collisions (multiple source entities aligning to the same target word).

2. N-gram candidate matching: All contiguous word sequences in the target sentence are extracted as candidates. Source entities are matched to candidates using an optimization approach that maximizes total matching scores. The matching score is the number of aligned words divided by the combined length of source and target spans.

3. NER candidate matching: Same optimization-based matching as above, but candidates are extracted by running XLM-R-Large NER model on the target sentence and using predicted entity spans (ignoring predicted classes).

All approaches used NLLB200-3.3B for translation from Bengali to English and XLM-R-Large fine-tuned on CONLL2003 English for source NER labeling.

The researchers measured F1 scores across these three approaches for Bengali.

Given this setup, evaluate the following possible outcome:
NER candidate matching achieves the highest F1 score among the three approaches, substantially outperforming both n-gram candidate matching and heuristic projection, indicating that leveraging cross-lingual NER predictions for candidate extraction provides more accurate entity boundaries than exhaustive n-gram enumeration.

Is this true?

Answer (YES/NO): NO